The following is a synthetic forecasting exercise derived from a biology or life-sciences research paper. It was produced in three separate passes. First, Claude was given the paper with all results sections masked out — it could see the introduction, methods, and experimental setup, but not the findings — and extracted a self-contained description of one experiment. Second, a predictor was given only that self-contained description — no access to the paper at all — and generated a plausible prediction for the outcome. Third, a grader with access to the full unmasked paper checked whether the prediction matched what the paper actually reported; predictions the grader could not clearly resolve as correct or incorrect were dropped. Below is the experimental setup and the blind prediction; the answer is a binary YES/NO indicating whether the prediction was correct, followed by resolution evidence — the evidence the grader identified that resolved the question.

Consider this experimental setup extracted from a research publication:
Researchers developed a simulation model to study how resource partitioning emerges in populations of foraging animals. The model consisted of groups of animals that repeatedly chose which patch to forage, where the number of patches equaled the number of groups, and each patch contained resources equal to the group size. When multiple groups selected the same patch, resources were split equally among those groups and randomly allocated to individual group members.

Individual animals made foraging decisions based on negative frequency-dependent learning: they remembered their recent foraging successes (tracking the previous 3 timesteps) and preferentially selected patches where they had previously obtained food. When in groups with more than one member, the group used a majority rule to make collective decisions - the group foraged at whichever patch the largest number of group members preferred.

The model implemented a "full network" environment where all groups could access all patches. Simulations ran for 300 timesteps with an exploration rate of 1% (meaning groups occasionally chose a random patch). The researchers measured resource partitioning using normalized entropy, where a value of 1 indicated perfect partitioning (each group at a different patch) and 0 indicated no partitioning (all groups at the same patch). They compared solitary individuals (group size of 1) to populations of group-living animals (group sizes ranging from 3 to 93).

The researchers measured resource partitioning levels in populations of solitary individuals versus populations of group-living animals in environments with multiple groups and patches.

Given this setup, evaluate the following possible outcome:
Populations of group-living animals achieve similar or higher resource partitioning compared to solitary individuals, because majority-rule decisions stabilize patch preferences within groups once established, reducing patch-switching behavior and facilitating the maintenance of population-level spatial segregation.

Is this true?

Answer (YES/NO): YES